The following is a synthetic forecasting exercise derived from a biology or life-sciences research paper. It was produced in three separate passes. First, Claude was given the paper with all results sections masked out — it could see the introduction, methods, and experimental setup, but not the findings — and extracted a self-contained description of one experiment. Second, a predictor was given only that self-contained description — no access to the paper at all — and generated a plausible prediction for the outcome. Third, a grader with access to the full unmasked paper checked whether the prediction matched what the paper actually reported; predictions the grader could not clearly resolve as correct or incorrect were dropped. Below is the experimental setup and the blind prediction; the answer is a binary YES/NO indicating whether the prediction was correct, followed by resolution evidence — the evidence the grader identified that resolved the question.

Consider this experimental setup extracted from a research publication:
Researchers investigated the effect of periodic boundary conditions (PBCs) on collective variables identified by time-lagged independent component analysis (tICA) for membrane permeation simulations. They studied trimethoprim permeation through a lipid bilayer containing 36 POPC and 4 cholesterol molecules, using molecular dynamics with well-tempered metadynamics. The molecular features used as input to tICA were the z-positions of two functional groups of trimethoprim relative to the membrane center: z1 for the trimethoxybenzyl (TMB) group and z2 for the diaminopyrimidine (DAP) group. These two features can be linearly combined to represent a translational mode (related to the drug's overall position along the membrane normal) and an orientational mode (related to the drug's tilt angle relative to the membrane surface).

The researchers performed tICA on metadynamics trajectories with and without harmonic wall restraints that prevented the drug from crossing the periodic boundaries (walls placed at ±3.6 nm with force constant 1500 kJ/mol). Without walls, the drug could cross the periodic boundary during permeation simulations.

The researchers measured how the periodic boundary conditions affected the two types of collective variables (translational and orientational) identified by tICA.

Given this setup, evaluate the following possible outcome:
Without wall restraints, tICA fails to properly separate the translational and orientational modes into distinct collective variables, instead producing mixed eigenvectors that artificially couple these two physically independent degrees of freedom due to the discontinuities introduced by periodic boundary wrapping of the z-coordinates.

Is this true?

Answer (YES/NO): NO